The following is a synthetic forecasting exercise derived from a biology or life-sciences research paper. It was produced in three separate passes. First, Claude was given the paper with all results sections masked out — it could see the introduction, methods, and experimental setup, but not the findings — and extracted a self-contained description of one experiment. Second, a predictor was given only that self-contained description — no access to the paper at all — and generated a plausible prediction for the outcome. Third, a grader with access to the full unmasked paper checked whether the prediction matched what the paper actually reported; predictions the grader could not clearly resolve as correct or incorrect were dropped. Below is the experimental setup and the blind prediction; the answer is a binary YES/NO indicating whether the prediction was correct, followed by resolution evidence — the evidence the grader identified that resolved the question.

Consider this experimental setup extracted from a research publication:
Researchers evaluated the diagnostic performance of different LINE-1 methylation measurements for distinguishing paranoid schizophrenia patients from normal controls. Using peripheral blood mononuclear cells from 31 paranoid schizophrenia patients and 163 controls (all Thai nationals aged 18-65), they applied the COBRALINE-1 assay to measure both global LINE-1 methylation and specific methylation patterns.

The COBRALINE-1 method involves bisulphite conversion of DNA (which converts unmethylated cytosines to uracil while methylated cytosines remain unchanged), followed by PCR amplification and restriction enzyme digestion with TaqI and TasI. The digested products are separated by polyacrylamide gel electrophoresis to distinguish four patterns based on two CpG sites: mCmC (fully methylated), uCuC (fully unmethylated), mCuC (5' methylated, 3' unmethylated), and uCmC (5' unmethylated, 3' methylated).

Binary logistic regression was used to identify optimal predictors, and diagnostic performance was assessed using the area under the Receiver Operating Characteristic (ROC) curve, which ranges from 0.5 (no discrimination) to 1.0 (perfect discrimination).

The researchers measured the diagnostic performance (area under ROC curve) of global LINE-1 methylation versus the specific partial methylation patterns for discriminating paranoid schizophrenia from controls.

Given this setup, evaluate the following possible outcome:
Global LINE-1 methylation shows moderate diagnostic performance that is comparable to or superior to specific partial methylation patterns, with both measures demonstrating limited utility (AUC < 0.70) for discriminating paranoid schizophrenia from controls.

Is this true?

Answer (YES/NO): NO